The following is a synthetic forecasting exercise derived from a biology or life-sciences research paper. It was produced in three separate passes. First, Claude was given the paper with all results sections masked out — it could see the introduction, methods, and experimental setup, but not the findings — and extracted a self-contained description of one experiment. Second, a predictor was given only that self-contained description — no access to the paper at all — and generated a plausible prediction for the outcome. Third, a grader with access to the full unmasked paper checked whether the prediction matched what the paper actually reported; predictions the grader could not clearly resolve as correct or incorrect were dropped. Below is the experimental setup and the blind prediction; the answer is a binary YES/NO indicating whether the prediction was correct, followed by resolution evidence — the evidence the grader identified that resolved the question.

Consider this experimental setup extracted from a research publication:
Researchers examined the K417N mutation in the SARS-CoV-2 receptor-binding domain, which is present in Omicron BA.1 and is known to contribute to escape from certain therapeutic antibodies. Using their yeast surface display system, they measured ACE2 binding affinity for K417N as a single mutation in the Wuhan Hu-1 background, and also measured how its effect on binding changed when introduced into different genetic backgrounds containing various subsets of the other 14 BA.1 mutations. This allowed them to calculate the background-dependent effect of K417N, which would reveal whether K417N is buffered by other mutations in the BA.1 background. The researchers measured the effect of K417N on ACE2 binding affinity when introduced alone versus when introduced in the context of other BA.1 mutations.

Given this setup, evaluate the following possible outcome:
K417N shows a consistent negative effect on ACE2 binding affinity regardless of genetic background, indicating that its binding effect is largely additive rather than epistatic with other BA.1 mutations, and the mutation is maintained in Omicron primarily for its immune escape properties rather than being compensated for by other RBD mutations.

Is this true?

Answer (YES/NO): NO